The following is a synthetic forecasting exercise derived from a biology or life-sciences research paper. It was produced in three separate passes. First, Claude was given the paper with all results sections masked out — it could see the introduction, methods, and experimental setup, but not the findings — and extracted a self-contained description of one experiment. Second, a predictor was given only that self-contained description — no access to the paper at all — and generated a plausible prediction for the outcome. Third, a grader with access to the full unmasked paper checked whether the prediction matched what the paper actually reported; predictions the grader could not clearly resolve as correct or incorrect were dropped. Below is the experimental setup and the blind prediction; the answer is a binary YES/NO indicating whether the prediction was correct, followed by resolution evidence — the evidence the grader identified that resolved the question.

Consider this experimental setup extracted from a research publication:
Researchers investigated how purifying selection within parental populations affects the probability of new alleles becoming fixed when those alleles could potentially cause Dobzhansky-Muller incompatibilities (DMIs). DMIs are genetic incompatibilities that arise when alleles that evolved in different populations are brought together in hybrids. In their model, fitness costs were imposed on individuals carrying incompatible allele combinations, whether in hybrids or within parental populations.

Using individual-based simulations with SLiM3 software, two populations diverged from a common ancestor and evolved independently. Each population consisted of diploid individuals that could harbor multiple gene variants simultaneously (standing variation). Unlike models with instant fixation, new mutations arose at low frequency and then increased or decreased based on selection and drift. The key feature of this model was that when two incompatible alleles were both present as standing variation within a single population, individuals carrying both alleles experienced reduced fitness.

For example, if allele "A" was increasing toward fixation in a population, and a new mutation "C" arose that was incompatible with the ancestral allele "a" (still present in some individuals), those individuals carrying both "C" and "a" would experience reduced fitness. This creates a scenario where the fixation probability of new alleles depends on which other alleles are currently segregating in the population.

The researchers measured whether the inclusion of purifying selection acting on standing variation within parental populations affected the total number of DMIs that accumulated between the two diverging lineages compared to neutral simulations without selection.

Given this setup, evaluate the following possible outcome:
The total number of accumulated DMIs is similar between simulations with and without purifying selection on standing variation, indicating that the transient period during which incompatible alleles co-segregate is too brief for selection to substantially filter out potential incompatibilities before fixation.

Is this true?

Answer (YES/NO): NO